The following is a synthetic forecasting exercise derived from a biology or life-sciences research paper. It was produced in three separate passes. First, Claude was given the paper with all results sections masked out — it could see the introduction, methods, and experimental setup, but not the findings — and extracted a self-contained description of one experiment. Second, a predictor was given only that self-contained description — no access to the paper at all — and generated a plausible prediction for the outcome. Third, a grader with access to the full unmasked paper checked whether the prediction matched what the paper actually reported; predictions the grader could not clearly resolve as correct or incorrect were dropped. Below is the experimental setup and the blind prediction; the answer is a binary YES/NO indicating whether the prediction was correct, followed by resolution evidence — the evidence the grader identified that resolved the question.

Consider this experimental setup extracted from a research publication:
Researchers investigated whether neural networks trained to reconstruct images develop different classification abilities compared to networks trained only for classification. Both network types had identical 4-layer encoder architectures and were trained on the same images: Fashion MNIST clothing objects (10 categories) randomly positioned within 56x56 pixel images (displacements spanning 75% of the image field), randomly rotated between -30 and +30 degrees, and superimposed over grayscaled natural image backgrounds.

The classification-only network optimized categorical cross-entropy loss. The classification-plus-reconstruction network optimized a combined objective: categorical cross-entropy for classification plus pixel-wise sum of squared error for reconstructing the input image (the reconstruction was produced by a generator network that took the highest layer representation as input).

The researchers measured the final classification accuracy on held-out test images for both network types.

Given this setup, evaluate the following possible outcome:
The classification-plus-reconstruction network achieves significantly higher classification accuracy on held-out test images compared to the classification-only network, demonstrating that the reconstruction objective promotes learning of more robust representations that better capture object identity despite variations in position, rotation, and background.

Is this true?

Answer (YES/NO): NO